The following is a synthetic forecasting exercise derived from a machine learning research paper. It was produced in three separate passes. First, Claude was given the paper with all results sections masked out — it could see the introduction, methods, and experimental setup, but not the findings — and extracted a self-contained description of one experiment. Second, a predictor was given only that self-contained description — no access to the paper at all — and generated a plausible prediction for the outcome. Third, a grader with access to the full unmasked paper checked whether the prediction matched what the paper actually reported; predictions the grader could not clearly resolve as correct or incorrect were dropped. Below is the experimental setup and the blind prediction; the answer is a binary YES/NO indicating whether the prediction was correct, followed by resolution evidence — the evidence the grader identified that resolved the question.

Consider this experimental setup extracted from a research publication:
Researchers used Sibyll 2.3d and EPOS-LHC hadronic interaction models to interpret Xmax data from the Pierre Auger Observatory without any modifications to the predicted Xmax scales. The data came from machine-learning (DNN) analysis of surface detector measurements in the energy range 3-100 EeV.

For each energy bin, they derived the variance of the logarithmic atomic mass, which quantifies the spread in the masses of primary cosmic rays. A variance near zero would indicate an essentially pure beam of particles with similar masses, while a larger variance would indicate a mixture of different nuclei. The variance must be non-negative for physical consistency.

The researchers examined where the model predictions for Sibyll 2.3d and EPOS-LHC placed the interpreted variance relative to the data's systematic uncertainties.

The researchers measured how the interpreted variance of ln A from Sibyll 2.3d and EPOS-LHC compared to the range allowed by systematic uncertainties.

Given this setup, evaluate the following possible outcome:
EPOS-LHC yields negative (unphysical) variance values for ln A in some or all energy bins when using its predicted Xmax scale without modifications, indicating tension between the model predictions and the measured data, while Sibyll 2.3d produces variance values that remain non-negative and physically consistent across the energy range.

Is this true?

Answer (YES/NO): NO